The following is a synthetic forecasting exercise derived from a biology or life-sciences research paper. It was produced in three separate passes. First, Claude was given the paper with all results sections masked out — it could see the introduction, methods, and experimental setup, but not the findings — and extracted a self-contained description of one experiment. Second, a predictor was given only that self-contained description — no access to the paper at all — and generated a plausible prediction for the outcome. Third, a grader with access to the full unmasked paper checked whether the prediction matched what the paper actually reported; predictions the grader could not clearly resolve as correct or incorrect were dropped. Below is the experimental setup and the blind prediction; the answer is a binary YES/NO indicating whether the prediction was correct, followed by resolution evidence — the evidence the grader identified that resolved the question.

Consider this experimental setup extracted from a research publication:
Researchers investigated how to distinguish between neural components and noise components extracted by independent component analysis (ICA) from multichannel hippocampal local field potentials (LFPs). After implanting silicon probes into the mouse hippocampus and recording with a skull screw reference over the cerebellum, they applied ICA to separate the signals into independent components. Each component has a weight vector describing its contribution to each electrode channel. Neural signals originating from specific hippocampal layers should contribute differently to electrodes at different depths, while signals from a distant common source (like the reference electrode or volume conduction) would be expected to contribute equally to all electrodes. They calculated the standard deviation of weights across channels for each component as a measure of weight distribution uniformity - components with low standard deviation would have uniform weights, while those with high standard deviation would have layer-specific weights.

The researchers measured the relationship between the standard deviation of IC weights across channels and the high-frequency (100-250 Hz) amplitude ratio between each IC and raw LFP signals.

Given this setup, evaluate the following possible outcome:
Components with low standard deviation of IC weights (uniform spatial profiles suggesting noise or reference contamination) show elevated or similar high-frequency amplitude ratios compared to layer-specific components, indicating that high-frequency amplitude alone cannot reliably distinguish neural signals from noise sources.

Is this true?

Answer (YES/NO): YES